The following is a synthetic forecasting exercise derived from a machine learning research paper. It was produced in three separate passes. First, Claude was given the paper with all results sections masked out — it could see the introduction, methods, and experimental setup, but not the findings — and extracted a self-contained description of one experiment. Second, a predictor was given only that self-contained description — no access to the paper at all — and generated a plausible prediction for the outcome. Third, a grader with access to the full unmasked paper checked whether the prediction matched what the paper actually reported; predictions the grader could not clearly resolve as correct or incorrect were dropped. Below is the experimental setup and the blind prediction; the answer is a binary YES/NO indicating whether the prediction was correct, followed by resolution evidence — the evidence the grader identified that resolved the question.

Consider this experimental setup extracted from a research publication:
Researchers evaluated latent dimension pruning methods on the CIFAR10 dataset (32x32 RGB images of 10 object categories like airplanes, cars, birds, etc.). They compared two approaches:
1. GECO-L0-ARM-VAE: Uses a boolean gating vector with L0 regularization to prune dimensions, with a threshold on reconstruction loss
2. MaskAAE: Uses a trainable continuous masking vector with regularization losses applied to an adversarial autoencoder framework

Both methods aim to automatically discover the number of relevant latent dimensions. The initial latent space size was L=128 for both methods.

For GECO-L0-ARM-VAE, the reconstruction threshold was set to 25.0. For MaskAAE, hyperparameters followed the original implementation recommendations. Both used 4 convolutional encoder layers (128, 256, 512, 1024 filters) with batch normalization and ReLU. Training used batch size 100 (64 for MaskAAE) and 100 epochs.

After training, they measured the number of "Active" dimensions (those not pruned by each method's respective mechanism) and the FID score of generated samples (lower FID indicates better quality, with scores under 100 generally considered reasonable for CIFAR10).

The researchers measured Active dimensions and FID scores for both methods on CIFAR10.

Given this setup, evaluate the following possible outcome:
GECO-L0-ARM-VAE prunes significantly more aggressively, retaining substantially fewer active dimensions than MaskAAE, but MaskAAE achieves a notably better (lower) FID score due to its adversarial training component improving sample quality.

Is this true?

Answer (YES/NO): NO